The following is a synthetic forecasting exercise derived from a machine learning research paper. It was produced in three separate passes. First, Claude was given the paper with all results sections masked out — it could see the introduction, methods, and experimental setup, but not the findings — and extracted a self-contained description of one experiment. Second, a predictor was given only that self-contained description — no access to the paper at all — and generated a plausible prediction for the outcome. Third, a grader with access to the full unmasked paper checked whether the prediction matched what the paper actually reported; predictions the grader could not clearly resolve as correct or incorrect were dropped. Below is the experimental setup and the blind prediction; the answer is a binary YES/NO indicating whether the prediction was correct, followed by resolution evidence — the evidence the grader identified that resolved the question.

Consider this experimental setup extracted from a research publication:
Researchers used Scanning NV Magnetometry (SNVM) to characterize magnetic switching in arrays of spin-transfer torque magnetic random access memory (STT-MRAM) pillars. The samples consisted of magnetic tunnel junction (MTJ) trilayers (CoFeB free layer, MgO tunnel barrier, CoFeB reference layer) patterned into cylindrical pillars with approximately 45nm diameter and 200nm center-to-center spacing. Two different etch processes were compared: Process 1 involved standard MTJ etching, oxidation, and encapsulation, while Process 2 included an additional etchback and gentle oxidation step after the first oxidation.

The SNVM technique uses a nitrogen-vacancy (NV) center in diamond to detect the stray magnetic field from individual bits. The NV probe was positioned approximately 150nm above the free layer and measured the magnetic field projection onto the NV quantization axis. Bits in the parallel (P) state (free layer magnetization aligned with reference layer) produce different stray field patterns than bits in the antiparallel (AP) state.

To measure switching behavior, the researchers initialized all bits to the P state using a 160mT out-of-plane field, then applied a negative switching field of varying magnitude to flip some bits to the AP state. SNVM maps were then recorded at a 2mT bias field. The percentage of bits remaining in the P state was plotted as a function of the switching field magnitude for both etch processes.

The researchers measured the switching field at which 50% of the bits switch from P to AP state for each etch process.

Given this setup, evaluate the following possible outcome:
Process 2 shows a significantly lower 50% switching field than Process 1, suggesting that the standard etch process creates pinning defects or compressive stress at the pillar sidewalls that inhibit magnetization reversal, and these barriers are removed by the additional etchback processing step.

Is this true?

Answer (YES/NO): NO